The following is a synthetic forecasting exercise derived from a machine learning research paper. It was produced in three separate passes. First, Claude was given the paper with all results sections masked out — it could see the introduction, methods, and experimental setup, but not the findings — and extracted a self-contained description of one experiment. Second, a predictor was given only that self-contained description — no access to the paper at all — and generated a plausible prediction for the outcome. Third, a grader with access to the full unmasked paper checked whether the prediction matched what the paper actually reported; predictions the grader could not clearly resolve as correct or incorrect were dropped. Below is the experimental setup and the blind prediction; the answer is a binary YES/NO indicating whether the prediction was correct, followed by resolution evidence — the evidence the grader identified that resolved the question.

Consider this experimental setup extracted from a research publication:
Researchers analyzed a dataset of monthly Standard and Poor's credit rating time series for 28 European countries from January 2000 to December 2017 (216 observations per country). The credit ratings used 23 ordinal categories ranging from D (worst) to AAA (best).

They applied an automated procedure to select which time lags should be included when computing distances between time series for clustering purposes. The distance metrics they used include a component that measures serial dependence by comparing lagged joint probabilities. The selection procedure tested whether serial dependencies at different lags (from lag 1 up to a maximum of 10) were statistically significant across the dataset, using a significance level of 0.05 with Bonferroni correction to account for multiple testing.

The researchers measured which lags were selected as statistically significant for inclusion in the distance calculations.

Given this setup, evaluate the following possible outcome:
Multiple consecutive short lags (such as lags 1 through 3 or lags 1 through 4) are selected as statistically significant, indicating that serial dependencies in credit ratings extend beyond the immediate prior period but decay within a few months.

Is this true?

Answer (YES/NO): NO